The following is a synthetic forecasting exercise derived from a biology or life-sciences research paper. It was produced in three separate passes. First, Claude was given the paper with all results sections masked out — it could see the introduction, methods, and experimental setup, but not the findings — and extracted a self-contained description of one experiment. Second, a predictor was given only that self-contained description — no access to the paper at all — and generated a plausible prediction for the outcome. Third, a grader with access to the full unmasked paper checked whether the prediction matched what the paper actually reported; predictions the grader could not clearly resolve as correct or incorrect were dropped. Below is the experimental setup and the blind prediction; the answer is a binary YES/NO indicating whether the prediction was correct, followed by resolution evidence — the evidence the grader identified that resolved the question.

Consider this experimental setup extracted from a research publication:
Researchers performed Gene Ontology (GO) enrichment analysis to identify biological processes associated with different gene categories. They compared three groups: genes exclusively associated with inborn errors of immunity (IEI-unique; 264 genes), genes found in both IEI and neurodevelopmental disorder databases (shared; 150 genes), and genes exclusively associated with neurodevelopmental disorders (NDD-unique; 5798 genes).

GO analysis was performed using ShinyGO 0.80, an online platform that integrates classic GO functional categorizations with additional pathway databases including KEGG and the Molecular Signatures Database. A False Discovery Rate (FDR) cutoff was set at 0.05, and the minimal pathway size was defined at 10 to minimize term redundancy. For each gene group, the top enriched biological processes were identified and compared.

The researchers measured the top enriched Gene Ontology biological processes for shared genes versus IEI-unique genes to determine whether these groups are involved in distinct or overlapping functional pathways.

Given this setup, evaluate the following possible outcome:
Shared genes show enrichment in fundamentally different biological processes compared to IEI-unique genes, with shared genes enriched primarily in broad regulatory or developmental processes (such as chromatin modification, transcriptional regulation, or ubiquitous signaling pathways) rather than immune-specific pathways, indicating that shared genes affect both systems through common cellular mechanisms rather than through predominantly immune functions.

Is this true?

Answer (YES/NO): NO